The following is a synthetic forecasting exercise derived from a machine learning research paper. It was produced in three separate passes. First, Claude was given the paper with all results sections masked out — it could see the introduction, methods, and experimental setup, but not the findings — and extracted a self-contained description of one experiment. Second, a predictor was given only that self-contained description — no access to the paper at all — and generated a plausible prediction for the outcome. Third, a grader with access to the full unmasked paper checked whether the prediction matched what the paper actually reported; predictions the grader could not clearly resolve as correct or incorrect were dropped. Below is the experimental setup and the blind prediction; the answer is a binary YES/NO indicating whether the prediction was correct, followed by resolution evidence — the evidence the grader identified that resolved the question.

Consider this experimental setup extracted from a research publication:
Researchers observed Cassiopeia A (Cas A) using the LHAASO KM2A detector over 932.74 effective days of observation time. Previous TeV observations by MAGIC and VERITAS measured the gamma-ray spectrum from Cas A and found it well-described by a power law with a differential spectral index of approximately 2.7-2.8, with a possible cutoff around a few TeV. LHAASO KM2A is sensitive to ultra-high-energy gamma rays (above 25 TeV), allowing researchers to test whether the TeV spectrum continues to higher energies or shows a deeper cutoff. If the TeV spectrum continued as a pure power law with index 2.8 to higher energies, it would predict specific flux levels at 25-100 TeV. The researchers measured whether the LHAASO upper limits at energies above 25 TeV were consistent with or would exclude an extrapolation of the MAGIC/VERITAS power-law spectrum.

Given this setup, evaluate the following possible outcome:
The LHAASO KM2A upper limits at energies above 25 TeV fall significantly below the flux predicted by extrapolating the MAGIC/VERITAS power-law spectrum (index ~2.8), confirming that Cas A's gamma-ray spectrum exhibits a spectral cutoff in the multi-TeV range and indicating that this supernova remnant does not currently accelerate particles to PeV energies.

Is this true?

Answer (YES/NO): NO